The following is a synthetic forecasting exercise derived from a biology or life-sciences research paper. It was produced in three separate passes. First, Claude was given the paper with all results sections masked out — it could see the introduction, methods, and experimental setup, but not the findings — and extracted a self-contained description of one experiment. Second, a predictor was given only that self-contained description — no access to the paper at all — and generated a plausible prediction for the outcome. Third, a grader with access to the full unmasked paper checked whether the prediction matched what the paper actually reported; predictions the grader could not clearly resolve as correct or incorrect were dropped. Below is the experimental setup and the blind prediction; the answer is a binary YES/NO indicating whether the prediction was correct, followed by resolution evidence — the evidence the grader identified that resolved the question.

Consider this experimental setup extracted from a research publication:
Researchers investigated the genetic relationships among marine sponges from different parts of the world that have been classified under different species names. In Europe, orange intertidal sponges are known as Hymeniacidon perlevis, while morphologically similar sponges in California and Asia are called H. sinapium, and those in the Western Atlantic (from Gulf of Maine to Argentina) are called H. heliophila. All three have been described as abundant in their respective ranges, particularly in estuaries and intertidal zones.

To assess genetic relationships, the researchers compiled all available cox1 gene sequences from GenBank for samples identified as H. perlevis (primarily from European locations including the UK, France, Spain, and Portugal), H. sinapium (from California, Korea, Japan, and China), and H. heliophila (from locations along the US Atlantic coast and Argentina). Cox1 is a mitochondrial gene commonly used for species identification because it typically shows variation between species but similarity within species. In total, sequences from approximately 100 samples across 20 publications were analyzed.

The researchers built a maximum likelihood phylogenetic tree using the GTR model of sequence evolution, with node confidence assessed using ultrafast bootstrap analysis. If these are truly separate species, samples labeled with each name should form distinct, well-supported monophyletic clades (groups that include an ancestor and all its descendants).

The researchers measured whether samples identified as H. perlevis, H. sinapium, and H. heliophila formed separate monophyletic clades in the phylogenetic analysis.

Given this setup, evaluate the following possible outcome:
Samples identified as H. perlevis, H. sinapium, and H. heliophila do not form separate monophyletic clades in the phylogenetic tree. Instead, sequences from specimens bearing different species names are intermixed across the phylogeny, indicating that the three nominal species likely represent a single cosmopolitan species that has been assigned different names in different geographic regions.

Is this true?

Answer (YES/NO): YES